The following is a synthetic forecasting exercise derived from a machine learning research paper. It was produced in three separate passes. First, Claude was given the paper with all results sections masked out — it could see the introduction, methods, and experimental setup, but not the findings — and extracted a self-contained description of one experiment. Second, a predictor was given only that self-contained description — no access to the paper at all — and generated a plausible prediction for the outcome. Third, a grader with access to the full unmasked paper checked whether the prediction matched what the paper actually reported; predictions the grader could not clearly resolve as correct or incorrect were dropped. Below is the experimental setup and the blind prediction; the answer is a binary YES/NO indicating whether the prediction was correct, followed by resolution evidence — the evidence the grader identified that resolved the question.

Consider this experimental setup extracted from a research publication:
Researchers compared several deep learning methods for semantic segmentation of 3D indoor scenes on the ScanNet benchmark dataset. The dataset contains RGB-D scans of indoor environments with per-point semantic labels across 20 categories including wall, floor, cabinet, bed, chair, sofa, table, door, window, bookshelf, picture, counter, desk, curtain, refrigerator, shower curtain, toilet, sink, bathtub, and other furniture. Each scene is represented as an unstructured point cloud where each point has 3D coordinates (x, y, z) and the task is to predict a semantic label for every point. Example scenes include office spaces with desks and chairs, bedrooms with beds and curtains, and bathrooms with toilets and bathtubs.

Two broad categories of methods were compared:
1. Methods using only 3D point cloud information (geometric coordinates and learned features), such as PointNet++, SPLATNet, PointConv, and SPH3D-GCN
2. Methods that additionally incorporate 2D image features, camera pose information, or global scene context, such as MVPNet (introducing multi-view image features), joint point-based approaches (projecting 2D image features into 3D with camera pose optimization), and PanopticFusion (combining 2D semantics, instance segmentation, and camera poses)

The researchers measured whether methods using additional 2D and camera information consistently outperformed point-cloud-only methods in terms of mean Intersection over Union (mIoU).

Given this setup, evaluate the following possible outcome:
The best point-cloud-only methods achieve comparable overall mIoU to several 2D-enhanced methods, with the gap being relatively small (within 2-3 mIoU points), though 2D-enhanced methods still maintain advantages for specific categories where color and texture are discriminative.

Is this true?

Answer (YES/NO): NO